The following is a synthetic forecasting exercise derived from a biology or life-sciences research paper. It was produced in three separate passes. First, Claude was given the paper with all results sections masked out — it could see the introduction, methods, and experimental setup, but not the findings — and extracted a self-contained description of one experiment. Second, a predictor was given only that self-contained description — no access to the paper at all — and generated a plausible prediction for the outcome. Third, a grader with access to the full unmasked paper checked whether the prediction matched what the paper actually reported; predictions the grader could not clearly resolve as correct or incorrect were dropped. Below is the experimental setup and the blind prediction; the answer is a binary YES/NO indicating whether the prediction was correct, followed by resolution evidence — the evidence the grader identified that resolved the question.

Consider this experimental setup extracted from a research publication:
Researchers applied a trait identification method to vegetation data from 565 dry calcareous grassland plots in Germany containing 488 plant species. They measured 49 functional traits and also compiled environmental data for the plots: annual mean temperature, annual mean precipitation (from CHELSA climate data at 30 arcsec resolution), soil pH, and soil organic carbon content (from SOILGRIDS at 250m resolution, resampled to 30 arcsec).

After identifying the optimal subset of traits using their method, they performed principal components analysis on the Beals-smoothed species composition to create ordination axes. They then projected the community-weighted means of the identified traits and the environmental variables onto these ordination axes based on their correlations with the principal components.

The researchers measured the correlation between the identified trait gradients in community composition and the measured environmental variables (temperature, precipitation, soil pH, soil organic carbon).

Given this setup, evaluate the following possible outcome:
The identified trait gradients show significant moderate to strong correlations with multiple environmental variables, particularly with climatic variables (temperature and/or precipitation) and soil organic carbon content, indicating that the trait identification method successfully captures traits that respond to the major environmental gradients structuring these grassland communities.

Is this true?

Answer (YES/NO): NO